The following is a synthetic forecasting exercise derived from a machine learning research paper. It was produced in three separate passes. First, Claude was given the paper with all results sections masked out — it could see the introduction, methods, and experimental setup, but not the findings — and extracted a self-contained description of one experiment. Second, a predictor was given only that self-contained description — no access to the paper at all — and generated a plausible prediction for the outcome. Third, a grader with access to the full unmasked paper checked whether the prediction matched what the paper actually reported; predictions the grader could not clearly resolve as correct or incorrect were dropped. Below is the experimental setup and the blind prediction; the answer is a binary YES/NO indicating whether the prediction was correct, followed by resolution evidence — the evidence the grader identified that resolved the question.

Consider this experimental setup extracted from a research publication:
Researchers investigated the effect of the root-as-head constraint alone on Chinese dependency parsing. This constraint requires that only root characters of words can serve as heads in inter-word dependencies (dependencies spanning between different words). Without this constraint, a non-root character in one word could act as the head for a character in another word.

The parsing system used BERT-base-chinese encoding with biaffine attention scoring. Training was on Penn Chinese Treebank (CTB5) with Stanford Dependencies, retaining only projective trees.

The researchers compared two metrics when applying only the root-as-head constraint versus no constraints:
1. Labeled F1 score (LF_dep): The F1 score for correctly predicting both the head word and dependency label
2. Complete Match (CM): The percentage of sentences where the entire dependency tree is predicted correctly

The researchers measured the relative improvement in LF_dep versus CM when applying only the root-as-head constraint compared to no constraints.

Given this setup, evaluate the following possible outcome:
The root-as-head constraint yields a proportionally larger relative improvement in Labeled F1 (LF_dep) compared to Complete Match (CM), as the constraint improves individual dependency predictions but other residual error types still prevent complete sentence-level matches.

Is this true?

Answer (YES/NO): NO